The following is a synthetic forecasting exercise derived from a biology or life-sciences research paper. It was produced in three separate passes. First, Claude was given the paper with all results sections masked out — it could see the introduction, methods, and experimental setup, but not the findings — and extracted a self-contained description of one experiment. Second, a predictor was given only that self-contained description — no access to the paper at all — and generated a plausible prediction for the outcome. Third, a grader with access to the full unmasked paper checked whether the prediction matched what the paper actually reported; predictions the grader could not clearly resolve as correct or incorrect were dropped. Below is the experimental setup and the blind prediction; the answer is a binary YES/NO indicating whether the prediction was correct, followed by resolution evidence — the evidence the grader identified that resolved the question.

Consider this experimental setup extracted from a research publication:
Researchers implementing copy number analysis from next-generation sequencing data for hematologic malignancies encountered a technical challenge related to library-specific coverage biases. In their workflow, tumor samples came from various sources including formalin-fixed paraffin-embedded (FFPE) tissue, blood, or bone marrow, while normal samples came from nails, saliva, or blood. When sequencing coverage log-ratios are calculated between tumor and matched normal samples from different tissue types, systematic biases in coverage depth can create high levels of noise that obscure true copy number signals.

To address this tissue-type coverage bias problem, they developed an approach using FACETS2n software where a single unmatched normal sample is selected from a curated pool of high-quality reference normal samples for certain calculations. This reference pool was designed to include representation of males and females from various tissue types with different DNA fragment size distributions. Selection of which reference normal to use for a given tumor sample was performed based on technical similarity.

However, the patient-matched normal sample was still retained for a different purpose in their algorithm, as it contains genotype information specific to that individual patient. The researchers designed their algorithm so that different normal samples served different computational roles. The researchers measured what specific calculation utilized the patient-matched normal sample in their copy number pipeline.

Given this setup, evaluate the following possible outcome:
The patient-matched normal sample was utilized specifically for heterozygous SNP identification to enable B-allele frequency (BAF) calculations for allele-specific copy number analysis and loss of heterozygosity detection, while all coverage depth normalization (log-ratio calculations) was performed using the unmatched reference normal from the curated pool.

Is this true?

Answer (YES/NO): YES